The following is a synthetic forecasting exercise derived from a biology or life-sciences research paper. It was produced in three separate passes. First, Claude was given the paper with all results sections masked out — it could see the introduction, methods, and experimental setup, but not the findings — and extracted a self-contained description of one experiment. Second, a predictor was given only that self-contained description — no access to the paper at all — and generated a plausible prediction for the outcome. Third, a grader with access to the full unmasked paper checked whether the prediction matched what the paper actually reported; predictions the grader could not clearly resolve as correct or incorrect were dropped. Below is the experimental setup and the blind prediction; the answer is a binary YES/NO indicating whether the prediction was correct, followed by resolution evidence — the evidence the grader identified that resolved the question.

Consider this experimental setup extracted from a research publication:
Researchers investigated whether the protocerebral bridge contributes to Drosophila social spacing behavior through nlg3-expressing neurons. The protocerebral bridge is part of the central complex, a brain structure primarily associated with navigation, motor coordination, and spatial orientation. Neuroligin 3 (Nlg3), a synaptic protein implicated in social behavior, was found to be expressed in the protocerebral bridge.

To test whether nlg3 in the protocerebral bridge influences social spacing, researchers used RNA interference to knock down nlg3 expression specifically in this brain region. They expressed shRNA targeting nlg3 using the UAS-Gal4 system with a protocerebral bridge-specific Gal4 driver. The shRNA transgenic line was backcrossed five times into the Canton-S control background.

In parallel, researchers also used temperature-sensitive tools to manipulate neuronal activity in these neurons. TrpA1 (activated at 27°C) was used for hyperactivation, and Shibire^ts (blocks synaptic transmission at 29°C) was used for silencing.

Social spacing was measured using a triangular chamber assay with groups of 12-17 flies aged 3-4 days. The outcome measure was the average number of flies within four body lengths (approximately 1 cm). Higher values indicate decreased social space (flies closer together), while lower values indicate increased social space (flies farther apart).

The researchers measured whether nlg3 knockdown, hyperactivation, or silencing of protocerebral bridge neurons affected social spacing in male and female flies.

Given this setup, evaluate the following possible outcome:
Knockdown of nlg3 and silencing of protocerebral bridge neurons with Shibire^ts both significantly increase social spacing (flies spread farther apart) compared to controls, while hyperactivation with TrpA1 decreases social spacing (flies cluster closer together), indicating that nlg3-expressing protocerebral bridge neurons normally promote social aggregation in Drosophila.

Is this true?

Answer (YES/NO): NO